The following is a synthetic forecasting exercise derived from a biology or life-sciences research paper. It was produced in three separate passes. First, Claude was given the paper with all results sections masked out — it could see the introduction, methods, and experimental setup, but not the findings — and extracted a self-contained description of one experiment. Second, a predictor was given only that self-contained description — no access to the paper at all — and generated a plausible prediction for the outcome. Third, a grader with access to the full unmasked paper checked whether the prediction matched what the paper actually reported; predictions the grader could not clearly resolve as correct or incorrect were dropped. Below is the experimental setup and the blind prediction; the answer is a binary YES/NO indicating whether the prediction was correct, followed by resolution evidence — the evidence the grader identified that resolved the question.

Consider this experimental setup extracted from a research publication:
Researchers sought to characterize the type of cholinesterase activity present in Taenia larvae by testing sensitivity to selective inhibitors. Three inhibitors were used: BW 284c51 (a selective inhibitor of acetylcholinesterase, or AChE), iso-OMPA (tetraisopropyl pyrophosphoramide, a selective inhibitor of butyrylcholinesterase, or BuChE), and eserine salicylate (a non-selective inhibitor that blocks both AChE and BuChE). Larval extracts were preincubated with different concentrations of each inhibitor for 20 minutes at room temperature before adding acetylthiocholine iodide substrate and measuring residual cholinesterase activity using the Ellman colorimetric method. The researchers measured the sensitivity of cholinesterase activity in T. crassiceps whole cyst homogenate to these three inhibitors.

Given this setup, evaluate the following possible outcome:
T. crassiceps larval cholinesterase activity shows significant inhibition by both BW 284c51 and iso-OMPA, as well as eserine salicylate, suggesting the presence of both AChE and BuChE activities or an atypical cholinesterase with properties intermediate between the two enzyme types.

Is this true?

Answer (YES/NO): NO